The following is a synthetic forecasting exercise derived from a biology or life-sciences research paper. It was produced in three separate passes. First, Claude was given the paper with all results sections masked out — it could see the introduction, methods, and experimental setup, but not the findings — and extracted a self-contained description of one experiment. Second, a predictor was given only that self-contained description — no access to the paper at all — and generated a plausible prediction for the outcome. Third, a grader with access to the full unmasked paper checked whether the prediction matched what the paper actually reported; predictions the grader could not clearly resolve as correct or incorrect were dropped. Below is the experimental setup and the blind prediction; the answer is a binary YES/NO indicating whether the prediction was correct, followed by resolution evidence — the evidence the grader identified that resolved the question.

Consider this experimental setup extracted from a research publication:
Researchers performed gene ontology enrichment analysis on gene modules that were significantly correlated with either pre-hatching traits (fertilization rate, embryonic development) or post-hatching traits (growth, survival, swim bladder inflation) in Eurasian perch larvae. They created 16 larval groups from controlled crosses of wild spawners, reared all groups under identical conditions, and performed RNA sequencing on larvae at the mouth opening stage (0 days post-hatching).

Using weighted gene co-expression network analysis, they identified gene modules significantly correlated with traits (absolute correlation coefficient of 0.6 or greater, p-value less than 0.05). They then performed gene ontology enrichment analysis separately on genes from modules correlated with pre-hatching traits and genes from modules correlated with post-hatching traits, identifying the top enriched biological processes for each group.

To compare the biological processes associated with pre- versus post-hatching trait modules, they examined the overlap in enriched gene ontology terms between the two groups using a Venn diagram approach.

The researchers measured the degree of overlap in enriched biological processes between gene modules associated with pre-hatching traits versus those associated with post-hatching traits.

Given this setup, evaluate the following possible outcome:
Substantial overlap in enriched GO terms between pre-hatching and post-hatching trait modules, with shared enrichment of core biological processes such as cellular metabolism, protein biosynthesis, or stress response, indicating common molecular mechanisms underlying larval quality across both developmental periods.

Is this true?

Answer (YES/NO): NO